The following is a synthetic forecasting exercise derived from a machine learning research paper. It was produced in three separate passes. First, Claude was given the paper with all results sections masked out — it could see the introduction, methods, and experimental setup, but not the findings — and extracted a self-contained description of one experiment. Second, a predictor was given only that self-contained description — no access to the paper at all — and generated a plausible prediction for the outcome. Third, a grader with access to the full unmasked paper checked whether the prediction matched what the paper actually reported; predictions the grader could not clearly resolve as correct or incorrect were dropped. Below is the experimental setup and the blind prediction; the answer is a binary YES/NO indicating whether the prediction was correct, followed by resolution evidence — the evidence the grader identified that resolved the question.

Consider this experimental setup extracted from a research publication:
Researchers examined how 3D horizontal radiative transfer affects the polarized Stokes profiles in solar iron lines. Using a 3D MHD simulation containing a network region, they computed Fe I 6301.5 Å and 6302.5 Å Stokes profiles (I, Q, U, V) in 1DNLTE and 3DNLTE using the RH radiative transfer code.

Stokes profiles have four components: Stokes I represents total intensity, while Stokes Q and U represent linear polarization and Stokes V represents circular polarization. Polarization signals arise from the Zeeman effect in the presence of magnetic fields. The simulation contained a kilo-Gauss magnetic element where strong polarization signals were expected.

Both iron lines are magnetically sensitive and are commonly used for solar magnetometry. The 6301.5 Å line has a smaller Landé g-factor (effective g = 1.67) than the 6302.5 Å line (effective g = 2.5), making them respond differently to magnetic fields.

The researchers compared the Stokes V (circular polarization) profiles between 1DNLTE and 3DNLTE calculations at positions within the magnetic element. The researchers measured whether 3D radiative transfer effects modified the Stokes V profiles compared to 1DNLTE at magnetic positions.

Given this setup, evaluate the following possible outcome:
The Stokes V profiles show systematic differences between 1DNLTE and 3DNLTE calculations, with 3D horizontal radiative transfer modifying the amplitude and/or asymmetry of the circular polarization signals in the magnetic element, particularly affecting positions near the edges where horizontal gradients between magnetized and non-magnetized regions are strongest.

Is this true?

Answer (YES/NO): NO